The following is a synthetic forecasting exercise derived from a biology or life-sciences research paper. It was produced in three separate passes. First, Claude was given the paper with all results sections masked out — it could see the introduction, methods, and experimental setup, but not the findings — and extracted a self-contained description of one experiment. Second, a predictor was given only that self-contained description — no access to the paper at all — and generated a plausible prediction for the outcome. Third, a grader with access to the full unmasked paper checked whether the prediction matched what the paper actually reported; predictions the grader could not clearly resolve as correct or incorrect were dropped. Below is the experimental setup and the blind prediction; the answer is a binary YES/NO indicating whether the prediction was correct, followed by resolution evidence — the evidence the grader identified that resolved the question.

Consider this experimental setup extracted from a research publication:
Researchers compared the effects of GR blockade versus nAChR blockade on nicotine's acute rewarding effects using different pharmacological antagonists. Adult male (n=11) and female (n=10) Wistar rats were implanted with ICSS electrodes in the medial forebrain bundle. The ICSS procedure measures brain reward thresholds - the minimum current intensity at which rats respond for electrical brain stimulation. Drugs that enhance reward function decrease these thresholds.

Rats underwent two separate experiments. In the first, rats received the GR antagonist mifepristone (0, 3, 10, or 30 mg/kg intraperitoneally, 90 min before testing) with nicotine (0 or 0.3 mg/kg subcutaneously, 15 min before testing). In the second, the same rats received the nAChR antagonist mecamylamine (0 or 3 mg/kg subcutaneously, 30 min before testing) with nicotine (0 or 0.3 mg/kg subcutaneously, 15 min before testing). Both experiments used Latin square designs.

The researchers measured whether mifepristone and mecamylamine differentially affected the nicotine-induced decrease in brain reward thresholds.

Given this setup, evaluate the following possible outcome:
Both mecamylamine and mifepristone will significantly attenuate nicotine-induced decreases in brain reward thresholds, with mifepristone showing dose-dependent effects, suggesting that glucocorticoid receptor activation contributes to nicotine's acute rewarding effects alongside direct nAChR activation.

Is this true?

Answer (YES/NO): NO